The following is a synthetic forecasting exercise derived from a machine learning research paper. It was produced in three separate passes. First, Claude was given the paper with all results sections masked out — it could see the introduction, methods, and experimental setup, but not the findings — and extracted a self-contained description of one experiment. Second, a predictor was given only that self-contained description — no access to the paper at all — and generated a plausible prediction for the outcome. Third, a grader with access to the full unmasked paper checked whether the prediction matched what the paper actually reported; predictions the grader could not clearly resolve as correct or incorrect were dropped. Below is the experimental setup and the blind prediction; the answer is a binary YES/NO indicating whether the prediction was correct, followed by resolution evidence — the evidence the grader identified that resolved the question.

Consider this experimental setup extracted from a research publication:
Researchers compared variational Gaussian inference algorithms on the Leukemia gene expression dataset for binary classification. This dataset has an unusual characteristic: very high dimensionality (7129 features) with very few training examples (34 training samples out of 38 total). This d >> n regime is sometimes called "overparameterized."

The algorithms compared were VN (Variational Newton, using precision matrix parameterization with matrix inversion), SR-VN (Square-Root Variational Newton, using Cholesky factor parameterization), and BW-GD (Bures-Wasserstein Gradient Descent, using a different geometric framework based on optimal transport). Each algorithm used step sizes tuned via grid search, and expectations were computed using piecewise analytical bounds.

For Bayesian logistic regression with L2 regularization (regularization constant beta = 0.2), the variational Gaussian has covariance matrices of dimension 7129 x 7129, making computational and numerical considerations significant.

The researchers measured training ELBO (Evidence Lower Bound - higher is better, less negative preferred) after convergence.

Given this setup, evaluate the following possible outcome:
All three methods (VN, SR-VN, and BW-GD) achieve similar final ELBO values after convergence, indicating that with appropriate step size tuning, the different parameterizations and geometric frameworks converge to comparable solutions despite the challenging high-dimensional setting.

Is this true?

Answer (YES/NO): NO